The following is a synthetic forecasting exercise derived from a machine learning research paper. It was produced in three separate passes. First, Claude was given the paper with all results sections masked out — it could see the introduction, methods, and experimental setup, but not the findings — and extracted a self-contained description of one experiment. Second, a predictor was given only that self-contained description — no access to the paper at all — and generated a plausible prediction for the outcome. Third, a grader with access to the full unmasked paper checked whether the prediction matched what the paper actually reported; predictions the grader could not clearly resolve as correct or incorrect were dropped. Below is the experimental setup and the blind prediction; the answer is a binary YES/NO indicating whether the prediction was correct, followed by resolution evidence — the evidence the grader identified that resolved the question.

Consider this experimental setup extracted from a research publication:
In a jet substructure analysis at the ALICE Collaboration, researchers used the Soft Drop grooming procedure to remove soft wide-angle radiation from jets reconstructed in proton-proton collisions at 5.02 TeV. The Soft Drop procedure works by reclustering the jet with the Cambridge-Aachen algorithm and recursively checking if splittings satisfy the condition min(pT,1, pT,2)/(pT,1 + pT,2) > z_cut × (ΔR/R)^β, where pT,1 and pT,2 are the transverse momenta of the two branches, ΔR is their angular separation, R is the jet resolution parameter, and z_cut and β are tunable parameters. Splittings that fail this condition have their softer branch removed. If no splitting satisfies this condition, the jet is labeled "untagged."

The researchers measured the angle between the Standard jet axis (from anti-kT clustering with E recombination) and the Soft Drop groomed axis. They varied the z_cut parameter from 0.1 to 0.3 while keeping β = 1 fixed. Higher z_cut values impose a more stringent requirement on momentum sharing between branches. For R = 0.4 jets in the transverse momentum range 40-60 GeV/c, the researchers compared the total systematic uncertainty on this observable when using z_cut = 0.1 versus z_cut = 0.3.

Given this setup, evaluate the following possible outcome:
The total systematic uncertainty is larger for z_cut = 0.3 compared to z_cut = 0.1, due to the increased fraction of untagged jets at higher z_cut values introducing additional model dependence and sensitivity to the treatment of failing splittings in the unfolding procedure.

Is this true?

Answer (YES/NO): NO